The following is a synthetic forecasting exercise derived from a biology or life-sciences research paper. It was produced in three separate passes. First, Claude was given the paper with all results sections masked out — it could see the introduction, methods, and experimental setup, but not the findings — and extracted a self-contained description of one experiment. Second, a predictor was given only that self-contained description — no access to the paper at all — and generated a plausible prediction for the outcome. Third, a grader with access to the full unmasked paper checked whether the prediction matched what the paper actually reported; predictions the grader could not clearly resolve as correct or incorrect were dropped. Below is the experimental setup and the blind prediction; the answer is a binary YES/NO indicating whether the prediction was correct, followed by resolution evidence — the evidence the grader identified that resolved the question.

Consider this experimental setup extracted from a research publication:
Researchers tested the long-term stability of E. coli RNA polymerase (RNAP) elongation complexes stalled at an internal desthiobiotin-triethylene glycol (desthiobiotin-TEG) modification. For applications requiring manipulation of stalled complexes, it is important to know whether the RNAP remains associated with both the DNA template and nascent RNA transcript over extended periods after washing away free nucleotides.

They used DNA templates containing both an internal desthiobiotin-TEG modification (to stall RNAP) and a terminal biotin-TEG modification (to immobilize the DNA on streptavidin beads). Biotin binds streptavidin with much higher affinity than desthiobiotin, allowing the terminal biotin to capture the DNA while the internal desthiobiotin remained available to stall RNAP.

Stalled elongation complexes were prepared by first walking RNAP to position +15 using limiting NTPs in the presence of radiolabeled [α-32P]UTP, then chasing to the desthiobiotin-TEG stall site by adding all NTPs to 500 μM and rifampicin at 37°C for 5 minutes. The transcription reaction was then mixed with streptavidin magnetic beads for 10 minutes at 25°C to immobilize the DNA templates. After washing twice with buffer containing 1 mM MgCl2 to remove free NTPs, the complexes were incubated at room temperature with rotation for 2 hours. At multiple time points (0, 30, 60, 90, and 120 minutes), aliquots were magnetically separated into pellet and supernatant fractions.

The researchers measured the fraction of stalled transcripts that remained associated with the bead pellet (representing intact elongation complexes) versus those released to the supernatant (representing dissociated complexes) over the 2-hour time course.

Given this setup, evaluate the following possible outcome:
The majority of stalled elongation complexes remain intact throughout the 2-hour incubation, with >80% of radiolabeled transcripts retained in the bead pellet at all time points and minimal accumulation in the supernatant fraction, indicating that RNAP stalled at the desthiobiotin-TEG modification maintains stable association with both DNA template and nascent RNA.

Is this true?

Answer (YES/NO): YES